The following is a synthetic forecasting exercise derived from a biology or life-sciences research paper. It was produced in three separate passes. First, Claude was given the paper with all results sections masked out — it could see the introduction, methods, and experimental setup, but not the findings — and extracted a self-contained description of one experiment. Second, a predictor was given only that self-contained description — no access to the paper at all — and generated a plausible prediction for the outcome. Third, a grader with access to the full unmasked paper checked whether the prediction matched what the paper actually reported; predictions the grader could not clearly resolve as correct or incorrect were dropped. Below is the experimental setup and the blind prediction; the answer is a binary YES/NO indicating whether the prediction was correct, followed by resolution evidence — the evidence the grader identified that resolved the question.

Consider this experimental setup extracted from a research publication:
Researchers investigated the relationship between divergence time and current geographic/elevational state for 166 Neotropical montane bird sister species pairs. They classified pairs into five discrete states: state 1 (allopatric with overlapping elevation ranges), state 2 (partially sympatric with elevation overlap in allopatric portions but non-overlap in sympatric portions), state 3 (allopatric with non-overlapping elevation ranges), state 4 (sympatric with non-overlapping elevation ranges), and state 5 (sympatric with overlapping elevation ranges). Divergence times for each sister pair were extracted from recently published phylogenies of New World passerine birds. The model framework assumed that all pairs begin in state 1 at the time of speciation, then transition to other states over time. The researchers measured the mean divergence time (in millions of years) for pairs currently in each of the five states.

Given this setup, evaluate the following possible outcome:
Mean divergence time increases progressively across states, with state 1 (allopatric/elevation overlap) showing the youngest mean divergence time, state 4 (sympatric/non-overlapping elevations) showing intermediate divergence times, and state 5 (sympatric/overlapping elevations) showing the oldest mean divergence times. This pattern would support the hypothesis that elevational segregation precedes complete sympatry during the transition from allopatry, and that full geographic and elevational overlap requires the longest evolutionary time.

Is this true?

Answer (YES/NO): NO